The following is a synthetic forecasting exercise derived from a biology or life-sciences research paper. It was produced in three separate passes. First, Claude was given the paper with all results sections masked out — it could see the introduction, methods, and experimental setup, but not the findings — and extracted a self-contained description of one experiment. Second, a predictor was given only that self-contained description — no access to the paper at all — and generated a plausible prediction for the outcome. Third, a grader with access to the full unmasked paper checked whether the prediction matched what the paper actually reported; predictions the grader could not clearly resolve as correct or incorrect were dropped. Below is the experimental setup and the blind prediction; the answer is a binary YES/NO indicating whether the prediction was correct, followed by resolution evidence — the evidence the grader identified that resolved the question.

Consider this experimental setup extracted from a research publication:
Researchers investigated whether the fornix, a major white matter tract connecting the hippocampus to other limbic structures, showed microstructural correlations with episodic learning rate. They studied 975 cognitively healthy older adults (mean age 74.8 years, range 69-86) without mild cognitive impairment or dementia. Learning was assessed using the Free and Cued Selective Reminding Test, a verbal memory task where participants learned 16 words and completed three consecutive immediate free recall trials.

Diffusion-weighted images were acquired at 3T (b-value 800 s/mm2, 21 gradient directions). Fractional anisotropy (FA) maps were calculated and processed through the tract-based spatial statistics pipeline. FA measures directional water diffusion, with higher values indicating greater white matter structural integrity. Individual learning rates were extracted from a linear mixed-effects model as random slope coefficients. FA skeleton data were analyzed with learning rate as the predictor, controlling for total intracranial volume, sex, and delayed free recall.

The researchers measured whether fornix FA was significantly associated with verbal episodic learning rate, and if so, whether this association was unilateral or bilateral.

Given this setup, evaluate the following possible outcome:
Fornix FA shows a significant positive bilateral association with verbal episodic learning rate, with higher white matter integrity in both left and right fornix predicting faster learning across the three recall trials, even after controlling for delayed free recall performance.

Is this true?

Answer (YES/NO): YES